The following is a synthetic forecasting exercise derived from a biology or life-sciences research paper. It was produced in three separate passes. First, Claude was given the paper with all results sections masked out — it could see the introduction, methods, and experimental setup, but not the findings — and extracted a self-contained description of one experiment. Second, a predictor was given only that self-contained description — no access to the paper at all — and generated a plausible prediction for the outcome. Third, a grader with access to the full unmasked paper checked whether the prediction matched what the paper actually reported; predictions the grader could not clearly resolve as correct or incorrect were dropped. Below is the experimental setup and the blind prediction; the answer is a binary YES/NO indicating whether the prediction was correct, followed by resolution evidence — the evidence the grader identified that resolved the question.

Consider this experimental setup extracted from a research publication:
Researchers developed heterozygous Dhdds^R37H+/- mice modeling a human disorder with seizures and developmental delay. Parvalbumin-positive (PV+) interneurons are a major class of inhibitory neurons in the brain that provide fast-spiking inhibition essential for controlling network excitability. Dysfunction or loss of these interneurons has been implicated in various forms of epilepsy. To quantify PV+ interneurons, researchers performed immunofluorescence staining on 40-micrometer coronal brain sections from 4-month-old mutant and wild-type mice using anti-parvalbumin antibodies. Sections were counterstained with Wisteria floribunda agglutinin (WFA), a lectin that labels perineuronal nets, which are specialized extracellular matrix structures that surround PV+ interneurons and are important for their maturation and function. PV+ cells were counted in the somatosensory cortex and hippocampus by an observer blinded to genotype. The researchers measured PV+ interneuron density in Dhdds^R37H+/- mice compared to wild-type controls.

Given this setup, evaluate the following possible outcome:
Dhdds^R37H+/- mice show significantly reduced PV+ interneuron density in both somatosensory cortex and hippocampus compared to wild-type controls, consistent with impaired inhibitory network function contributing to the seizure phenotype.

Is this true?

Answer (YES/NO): NO